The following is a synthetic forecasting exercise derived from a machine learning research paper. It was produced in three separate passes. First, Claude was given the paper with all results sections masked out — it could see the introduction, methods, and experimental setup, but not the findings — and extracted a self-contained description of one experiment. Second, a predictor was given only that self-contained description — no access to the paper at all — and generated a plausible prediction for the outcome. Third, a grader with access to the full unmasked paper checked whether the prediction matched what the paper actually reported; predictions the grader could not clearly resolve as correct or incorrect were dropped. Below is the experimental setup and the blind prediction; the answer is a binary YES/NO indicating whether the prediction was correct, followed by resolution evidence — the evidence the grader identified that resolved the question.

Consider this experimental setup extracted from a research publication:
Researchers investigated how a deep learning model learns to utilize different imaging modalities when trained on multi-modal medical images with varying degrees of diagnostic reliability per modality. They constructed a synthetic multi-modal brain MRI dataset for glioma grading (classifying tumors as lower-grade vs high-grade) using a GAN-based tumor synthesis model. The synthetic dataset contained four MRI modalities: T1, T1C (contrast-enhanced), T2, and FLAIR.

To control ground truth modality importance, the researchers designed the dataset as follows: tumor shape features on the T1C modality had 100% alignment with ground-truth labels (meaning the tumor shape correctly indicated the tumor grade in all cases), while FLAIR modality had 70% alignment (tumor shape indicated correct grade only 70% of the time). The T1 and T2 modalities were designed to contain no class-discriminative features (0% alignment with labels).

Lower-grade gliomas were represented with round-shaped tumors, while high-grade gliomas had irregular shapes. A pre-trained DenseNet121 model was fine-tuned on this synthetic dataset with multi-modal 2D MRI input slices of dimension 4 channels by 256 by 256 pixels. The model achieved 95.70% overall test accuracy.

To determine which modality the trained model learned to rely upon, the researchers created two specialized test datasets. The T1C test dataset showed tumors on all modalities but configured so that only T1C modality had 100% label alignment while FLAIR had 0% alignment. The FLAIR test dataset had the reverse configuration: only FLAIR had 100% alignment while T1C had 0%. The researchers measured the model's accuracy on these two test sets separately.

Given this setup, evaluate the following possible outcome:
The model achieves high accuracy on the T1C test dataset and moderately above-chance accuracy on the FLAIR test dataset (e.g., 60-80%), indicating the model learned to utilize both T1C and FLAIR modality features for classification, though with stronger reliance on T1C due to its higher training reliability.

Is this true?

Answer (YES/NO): NO